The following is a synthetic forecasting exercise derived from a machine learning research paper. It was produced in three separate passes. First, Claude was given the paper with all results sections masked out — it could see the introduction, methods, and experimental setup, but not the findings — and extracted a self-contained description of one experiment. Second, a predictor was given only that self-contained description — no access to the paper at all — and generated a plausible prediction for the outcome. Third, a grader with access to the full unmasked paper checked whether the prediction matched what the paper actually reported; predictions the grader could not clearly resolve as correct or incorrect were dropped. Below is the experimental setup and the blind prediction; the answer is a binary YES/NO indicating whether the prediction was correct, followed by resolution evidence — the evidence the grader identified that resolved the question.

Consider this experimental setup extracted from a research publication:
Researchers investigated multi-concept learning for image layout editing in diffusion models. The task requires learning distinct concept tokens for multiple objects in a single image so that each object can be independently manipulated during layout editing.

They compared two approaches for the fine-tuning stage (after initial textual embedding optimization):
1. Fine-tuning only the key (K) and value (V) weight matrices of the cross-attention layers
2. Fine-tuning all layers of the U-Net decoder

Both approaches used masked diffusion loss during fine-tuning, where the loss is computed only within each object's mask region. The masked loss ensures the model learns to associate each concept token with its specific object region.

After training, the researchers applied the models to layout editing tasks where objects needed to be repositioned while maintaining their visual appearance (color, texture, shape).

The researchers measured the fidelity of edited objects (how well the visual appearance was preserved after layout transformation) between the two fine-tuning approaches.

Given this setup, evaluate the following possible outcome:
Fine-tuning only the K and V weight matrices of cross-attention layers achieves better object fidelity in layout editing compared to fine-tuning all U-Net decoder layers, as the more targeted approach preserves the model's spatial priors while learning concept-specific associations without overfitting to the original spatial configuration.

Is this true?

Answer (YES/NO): NO